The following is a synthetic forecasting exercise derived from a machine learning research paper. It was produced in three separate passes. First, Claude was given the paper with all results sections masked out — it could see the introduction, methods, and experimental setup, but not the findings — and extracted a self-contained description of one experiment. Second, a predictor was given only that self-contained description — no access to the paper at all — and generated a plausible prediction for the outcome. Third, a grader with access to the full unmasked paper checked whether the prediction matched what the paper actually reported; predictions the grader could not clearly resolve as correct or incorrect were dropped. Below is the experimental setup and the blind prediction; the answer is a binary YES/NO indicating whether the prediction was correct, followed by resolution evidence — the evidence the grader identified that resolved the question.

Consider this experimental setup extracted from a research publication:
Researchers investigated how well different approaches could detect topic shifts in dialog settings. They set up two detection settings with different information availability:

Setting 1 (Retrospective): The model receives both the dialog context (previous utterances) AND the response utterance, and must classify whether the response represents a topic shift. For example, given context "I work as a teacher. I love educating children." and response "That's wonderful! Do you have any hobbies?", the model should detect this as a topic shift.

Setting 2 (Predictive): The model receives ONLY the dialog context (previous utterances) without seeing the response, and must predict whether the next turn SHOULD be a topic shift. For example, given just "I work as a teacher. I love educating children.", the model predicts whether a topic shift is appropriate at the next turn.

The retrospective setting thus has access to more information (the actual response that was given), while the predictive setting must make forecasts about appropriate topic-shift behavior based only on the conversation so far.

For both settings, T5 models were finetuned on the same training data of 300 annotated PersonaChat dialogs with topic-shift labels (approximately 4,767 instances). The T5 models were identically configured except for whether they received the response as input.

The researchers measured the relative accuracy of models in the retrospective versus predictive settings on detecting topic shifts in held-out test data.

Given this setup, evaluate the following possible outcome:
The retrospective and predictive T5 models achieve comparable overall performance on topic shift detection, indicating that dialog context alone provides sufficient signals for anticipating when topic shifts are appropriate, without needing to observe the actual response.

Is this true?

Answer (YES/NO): NO